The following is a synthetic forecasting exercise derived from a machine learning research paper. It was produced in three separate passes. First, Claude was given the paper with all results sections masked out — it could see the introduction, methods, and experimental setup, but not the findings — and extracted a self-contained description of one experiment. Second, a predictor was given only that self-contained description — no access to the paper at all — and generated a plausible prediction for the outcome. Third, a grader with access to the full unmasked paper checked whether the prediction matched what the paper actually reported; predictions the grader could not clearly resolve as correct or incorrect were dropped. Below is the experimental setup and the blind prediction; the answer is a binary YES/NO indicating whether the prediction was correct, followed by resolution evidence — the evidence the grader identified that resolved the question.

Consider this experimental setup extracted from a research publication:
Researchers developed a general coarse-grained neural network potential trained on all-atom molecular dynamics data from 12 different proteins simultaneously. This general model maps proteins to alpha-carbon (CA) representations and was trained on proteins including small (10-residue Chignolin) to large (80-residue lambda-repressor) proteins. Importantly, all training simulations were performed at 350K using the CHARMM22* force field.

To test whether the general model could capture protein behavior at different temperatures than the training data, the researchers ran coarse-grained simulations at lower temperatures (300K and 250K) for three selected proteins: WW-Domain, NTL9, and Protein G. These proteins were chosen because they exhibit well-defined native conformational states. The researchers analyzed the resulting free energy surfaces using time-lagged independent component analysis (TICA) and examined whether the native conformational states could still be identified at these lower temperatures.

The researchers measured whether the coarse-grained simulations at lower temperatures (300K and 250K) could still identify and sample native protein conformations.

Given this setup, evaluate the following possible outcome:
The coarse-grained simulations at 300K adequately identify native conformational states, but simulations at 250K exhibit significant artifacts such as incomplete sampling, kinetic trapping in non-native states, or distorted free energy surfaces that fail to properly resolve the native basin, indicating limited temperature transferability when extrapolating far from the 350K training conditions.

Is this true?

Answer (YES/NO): NO